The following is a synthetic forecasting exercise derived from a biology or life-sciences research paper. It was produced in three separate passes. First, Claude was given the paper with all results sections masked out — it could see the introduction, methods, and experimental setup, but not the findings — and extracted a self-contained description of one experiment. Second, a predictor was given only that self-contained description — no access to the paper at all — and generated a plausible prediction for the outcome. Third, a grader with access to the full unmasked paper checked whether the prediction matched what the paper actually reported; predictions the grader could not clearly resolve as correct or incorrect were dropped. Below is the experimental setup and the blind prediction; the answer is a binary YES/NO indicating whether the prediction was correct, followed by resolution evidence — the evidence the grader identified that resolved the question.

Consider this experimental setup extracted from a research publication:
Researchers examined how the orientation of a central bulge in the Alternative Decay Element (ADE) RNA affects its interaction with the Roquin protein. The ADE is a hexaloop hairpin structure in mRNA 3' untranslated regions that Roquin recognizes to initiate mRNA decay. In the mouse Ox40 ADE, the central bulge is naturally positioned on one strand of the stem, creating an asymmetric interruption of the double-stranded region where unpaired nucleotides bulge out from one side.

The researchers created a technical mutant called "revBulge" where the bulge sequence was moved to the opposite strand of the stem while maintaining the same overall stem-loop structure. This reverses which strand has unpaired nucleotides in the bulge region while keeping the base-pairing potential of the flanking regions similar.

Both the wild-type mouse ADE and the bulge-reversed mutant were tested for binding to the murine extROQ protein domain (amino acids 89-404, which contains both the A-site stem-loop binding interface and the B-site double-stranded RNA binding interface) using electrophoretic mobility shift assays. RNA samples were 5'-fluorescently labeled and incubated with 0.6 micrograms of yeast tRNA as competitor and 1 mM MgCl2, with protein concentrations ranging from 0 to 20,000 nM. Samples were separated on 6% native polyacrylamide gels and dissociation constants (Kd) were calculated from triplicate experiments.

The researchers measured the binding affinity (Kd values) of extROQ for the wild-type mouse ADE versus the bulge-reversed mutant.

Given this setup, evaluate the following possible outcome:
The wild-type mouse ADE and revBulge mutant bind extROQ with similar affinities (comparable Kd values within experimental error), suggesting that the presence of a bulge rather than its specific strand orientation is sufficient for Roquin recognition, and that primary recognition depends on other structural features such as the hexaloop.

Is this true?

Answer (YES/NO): NO